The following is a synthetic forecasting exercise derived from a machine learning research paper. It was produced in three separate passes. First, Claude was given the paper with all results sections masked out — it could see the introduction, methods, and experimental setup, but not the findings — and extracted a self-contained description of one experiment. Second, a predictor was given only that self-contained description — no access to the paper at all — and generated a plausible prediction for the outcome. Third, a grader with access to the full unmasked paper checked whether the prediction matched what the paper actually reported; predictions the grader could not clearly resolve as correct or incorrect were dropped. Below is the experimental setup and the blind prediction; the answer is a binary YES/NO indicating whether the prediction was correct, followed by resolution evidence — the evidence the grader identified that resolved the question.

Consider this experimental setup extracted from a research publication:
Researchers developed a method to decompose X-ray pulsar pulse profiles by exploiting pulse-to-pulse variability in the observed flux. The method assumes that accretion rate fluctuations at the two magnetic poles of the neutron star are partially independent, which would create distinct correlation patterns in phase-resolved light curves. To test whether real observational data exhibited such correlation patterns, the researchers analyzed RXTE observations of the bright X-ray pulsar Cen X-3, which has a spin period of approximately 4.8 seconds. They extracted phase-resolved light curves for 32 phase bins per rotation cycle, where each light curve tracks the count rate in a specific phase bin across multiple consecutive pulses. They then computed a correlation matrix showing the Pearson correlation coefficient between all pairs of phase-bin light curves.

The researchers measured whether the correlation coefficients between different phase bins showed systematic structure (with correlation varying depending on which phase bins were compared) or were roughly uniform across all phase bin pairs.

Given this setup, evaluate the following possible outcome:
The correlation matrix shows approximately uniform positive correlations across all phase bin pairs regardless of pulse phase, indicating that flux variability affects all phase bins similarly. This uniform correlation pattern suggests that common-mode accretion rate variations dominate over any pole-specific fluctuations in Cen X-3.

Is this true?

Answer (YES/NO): NO